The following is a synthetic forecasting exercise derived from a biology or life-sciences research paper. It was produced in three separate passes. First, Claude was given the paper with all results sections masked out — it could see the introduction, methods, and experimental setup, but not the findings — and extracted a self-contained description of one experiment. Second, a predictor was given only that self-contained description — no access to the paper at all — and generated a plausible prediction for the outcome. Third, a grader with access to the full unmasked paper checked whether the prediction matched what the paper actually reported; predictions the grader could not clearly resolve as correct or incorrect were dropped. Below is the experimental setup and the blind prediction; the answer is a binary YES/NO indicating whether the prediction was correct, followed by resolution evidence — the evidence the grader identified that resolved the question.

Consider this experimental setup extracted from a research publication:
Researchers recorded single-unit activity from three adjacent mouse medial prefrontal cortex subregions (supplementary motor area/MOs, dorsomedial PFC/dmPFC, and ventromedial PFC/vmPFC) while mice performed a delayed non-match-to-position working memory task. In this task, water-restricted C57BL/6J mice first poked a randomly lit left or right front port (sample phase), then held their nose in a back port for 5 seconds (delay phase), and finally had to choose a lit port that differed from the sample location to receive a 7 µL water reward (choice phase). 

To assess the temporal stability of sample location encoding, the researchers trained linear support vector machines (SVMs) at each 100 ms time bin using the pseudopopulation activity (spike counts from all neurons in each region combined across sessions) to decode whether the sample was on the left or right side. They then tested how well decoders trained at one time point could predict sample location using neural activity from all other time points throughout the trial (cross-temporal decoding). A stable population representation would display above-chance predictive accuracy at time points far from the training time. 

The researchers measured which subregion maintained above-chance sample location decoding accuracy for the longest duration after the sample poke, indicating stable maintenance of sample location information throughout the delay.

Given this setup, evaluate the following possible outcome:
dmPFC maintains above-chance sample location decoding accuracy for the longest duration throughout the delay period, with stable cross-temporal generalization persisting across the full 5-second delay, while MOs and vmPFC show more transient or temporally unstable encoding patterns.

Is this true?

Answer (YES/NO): YES